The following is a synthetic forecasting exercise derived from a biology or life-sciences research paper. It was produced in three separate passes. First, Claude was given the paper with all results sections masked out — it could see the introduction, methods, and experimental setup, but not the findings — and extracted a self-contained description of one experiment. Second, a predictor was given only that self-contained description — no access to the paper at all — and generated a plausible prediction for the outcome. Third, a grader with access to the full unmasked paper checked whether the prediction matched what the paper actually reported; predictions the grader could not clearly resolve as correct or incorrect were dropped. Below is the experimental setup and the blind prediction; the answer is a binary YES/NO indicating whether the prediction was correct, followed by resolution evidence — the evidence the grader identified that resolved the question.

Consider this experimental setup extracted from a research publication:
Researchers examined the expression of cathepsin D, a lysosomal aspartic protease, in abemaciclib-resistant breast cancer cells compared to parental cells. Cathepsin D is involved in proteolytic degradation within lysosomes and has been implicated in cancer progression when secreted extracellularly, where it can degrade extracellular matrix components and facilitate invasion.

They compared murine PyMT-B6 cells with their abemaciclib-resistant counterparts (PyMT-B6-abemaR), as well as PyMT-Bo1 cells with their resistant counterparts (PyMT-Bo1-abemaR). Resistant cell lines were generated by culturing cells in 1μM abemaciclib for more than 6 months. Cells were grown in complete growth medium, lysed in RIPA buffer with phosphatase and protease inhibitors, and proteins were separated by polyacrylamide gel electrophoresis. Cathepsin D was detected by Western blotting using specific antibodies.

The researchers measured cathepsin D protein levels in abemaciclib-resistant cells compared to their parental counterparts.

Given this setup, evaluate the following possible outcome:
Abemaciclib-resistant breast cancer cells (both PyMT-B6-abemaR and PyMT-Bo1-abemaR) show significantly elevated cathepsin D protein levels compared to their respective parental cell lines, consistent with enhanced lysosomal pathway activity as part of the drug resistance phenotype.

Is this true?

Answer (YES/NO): YES